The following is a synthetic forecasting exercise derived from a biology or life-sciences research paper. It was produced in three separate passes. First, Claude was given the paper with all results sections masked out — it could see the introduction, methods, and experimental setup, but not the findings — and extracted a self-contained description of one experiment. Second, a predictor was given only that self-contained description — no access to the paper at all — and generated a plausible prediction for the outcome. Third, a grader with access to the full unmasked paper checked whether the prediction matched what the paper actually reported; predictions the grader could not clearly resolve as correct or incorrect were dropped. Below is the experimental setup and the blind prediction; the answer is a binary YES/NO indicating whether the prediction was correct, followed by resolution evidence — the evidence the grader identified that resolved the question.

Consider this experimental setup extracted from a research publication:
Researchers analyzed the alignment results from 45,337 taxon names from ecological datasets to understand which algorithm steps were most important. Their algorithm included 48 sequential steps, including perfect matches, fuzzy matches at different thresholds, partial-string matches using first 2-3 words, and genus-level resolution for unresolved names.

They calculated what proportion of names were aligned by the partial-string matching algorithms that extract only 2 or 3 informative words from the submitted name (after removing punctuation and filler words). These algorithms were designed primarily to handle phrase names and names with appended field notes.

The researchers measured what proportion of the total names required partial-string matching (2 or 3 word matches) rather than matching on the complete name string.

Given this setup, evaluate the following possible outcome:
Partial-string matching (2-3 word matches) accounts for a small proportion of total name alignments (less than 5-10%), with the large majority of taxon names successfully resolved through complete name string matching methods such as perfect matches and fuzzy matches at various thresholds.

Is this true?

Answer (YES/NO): YES